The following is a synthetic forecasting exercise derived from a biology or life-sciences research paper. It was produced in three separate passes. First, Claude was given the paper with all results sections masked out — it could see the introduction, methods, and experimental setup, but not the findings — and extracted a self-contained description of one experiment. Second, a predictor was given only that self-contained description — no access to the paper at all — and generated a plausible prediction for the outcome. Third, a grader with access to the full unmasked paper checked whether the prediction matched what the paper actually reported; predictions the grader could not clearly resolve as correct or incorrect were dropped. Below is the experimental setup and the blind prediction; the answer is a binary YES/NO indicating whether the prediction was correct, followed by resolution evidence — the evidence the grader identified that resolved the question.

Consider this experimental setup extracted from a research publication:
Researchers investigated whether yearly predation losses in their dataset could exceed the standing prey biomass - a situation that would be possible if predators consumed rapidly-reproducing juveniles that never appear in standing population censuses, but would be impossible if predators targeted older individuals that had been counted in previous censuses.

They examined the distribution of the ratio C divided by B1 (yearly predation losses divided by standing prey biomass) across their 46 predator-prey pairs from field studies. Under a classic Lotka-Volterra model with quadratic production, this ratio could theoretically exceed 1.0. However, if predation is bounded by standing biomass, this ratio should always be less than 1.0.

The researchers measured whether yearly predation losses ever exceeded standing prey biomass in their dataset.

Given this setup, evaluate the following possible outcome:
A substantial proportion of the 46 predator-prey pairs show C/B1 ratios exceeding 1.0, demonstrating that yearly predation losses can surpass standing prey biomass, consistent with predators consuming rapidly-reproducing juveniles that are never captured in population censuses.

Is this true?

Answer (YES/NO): NO